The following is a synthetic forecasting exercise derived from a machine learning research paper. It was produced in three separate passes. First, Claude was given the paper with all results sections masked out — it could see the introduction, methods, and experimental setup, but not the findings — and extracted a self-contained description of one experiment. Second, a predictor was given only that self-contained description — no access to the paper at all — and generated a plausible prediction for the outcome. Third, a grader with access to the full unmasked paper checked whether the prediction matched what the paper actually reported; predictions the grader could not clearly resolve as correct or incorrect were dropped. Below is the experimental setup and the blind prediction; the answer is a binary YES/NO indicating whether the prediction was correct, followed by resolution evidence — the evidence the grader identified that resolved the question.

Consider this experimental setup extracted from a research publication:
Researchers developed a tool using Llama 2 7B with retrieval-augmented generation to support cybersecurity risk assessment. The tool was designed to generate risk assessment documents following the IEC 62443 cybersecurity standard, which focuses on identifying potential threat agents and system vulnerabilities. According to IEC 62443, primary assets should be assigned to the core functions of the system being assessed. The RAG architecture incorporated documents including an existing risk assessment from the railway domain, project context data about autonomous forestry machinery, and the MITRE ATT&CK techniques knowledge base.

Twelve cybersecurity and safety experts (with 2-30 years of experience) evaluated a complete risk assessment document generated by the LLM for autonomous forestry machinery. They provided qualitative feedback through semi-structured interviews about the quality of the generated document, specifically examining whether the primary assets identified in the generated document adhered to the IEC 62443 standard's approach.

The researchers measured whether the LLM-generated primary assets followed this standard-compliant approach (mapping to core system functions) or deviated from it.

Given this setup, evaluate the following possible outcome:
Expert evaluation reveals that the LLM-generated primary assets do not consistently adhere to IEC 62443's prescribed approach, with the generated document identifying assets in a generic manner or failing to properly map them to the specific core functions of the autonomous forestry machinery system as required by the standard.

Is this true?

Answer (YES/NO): YES